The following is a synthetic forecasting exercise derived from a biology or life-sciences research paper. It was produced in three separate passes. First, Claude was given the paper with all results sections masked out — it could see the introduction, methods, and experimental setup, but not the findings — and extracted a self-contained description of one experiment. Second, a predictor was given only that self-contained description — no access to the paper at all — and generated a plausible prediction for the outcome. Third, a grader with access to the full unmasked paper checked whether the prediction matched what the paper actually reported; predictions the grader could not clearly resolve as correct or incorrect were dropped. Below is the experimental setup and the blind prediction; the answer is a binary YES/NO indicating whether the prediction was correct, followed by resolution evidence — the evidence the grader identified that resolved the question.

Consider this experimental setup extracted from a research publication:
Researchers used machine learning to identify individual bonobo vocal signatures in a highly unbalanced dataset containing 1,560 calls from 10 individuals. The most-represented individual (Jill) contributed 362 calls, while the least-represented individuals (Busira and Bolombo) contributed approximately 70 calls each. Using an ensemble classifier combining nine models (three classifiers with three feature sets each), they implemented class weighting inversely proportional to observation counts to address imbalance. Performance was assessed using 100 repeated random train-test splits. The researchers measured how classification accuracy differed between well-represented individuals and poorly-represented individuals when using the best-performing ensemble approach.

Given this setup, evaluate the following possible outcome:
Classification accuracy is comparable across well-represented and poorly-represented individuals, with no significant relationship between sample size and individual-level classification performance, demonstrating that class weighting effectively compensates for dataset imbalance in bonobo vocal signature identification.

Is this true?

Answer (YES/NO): NO